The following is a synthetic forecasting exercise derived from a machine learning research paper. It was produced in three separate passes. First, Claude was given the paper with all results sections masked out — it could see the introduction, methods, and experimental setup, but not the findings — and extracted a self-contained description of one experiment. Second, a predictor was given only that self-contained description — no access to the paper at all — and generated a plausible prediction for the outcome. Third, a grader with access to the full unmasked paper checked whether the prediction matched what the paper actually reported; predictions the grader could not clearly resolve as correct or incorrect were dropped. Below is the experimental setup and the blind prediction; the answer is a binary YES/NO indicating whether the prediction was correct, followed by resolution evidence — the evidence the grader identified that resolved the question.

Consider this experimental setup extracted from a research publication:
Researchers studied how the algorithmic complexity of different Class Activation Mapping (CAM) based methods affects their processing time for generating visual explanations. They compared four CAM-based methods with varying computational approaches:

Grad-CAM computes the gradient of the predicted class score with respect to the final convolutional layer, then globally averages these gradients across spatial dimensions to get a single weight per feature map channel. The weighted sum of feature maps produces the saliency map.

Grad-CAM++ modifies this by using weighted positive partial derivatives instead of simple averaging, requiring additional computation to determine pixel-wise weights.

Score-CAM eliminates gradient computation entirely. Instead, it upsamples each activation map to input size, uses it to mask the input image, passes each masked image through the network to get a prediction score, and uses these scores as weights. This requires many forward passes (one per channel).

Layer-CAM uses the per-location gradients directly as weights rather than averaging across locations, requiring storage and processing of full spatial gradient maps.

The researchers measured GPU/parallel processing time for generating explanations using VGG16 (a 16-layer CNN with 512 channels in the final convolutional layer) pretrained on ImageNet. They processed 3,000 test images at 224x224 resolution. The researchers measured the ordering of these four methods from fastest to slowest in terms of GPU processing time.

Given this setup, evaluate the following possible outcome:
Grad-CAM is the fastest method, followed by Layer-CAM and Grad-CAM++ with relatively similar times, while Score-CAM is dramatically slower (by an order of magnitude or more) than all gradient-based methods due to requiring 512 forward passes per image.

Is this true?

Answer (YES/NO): NO